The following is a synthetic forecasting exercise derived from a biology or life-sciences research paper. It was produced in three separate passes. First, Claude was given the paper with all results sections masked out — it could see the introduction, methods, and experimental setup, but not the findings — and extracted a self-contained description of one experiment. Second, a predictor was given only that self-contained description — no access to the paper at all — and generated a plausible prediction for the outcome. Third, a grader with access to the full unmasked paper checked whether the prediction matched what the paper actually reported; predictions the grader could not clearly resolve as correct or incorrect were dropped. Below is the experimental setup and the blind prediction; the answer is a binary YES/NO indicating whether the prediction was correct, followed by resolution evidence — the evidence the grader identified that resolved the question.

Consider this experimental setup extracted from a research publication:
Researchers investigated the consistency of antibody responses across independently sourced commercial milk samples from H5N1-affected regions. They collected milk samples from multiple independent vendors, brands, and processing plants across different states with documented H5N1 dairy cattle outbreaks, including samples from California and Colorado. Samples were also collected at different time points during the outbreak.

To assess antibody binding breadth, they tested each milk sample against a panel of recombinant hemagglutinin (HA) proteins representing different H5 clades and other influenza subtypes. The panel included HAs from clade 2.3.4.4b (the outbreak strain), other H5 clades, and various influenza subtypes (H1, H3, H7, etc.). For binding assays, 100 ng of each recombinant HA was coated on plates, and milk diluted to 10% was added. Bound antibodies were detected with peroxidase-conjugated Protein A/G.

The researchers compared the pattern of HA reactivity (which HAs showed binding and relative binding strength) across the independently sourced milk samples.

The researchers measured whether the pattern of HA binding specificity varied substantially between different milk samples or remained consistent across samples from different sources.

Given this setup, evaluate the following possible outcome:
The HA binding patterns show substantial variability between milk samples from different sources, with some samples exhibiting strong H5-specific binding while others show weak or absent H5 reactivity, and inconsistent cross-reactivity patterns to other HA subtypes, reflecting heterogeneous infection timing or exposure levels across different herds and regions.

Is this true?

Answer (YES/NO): NO